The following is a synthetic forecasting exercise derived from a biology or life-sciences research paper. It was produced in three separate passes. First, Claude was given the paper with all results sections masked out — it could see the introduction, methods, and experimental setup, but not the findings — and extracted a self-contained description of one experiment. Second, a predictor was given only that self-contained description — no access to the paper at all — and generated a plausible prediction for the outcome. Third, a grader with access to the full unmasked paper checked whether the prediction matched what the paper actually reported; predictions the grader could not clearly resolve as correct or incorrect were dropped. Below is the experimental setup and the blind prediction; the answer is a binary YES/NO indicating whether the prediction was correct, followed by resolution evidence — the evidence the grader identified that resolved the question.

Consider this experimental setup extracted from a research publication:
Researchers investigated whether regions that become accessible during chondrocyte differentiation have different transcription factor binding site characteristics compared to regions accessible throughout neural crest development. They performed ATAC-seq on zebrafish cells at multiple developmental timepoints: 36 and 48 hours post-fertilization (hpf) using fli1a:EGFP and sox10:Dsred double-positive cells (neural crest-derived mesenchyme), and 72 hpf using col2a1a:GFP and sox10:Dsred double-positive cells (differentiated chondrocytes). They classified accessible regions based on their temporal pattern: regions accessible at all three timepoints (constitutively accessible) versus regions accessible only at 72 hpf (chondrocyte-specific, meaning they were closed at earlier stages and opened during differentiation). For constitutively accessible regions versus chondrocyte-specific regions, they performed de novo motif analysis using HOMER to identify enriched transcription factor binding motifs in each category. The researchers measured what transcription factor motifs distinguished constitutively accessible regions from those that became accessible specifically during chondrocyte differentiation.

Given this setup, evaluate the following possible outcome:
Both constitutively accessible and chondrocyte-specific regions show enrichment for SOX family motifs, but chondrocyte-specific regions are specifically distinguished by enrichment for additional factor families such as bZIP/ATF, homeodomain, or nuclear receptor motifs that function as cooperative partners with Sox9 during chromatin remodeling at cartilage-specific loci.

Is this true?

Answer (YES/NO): NO